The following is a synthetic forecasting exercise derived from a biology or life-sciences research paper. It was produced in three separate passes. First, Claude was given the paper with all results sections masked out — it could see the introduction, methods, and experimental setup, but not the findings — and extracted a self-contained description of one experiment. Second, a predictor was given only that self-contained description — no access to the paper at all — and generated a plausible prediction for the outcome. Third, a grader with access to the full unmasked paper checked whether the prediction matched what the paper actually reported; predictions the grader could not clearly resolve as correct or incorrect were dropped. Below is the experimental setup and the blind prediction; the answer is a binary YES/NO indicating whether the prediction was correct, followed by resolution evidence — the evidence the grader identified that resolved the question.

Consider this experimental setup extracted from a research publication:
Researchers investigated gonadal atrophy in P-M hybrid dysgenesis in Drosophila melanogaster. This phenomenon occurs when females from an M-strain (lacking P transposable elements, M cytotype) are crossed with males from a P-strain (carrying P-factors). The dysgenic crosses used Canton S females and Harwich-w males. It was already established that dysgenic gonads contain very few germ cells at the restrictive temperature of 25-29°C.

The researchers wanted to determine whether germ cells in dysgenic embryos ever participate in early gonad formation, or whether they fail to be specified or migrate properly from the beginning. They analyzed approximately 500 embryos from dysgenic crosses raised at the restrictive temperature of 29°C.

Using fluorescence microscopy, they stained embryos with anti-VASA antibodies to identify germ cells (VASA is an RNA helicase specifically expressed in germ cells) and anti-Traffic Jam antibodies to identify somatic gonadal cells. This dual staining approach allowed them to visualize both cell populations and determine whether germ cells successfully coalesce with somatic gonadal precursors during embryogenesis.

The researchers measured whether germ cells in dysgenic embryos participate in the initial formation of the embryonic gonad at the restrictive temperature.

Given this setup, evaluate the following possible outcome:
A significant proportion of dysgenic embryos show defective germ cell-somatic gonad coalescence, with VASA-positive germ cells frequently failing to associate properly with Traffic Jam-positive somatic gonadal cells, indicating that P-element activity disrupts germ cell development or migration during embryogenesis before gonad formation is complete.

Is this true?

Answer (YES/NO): NO